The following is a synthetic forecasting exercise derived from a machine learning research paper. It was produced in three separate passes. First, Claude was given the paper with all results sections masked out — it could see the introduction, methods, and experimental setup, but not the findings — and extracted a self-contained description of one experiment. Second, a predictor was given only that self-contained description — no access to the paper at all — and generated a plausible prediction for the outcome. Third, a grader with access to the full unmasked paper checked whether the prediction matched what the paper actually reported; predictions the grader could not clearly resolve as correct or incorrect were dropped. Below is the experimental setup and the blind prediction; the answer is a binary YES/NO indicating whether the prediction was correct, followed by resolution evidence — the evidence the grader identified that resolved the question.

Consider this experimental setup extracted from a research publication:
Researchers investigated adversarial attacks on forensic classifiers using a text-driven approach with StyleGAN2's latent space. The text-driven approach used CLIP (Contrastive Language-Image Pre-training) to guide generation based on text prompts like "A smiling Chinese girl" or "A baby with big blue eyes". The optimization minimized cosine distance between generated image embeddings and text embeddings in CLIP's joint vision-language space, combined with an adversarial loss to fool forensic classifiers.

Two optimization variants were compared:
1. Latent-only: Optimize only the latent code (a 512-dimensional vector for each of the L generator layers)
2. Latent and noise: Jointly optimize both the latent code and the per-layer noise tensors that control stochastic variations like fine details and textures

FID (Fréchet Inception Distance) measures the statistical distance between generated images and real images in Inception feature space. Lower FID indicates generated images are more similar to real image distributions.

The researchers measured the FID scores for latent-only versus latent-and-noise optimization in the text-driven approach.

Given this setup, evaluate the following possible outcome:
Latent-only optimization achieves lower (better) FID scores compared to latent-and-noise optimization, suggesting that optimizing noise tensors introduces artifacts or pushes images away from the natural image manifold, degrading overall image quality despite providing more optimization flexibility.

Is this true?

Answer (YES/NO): NO